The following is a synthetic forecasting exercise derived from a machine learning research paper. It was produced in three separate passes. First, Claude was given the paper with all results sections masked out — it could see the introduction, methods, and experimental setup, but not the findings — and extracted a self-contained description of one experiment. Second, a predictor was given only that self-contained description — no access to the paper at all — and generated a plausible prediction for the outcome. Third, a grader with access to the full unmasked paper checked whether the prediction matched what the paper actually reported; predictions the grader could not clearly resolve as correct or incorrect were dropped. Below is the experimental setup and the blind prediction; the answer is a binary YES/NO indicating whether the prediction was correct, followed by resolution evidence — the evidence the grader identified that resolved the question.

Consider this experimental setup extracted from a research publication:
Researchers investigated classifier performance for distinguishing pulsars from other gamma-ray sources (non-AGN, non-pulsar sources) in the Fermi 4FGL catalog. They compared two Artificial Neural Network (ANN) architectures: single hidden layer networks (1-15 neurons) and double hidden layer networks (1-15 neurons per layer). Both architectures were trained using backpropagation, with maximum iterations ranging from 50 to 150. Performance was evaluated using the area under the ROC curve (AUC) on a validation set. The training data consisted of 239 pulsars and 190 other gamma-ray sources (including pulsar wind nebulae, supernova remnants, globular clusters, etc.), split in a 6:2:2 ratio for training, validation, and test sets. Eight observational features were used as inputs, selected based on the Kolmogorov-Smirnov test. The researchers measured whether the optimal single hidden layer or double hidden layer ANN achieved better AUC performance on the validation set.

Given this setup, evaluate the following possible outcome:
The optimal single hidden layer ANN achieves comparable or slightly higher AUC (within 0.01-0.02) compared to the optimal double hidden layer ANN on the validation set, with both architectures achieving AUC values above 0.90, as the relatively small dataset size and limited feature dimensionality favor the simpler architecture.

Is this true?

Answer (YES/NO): NO